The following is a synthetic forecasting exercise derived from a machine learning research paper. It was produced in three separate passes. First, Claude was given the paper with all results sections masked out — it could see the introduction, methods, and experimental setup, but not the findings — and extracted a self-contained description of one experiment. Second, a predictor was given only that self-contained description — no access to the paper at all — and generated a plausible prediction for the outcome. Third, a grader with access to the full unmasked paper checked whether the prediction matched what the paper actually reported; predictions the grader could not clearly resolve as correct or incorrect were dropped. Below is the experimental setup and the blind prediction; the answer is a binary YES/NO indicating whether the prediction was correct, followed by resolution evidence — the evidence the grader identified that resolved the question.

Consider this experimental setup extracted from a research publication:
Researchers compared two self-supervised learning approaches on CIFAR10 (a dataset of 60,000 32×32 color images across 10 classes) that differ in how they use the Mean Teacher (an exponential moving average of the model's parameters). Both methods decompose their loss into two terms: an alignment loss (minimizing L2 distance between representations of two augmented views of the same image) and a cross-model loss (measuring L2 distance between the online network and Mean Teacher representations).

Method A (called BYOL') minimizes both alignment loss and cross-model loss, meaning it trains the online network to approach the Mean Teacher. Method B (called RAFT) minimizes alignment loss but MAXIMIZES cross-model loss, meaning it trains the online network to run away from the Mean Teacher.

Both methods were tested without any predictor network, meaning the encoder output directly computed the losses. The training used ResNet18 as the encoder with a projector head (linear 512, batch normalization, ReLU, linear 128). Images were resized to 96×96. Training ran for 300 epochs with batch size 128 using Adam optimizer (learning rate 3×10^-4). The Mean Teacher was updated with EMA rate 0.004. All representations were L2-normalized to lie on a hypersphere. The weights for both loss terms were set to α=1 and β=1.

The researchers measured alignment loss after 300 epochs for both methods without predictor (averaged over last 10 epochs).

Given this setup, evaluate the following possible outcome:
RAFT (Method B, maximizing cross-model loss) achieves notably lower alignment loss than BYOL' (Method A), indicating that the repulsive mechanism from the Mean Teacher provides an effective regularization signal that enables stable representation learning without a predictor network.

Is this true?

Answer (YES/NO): NO